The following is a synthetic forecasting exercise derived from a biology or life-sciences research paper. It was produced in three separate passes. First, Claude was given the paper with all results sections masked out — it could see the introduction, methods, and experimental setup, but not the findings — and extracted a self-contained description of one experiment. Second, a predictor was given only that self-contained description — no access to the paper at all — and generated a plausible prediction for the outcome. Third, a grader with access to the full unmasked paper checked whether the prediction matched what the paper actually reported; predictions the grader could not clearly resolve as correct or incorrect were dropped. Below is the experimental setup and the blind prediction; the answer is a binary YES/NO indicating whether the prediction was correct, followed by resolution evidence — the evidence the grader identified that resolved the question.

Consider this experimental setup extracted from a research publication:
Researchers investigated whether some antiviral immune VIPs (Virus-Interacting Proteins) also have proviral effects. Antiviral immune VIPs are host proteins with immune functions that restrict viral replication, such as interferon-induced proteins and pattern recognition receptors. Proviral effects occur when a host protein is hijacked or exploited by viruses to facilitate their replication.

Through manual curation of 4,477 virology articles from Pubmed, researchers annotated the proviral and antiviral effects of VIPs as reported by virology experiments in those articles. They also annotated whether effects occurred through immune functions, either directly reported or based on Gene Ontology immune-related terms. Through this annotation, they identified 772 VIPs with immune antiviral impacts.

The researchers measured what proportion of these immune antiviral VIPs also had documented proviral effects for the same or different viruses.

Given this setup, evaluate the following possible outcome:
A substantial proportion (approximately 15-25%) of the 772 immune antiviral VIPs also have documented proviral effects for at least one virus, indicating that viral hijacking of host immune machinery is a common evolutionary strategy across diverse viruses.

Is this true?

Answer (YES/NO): NO